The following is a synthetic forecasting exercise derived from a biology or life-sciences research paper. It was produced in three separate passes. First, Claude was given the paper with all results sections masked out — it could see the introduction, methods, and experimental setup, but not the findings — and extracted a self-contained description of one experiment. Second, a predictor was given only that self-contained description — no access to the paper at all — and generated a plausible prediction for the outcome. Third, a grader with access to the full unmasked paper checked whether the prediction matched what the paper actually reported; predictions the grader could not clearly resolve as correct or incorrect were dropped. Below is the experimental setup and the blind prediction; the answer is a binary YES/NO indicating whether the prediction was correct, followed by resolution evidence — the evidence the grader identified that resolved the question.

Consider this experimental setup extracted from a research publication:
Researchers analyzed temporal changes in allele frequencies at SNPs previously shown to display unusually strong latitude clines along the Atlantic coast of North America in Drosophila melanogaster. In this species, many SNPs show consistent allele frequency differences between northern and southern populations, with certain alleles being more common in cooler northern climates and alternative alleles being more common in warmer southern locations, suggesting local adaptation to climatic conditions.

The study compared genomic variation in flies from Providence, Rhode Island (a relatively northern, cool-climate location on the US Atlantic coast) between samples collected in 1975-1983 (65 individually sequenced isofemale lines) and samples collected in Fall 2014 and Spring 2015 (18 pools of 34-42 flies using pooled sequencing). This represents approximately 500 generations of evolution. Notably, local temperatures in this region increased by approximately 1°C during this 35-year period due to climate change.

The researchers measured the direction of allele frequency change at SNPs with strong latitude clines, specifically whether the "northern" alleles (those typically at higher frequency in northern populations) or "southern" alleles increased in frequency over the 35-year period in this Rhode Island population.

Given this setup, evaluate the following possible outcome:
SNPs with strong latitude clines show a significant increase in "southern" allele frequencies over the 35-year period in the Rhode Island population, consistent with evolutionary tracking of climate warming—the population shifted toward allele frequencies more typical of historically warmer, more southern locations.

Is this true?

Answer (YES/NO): NO